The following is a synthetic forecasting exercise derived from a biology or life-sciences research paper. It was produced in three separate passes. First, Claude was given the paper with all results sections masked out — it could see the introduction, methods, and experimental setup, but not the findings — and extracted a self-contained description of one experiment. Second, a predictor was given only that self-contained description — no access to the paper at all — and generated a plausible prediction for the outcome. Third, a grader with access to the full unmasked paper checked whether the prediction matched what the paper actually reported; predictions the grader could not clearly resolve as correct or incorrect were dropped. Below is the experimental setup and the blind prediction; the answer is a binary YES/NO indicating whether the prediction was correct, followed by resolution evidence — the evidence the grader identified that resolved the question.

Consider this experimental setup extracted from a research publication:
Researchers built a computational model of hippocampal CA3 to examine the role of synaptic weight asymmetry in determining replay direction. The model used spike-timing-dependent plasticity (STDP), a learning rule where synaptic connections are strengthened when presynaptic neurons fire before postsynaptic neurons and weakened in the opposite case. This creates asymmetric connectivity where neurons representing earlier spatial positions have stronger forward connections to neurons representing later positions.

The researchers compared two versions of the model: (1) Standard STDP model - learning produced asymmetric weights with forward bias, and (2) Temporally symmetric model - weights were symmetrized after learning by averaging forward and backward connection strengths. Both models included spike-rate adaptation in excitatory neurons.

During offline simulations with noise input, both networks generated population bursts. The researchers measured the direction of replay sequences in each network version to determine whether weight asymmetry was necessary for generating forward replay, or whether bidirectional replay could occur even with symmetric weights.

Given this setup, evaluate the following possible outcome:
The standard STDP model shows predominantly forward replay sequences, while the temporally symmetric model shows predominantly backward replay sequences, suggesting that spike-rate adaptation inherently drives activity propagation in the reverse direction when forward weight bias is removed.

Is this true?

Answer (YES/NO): NO